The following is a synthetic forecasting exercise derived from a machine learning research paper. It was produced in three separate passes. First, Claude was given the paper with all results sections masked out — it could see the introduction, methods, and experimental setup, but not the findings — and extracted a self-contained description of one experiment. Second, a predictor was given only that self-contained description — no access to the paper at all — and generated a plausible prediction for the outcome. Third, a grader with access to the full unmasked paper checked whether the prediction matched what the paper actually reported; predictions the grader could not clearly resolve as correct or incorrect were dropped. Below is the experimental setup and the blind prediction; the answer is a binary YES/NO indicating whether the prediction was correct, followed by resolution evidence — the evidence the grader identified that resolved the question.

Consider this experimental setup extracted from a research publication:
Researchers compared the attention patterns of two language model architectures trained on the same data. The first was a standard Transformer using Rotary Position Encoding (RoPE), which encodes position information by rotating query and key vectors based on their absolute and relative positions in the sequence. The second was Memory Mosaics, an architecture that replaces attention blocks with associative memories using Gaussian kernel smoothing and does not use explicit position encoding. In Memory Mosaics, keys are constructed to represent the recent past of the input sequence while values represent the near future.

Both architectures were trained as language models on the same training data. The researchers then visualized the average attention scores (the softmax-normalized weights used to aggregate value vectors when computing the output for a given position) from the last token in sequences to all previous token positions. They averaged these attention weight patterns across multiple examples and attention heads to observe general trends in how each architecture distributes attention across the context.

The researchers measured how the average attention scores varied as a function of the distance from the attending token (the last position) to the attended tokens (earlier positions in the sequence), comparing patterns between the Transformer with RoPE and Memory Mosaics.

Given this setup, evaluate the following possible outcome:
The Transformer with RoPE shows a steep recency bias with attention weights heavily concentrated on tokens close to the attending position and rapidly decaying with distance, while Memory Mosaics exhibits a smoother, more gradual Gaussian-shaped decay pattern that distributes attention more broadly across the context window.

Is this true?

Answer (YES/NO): NO